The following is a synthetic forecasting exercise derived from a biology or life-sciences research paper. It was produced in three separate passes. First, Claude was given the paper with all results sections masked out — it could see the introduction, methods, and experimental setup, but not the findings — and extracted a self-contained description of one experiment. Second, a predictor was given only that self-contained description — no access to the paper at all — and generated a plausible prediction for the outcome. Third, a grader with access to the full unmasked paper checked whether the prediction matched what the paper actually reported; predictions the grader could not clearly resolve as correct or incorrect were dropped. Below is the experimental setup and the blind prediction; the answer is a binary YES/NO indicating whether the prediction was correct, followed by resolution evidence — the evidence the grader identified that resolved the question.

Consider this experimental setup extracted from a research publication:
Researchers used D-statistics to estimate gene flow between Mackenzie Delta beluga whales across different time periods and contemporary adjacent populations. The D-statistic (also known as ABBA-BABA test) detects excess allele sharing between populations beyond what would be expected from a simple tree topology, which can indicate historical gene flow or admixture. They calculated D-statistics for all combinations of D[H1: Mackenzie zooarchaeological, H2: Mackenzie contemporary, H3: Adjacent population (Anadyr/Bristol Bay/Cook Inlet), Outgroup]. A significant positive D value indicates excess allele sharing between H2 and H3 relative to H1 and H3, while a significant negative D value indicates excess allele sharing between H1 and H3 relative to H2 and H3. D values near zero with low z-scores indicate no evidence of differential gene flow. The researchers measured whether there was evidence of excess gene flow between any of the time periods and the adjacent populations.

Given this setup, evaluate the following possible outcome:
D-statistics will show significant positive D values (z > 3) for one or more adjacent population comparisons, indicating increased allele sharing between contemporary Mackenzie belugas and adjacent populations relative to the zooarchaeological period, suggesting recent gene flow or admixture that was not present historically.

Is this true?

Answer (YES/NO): NO